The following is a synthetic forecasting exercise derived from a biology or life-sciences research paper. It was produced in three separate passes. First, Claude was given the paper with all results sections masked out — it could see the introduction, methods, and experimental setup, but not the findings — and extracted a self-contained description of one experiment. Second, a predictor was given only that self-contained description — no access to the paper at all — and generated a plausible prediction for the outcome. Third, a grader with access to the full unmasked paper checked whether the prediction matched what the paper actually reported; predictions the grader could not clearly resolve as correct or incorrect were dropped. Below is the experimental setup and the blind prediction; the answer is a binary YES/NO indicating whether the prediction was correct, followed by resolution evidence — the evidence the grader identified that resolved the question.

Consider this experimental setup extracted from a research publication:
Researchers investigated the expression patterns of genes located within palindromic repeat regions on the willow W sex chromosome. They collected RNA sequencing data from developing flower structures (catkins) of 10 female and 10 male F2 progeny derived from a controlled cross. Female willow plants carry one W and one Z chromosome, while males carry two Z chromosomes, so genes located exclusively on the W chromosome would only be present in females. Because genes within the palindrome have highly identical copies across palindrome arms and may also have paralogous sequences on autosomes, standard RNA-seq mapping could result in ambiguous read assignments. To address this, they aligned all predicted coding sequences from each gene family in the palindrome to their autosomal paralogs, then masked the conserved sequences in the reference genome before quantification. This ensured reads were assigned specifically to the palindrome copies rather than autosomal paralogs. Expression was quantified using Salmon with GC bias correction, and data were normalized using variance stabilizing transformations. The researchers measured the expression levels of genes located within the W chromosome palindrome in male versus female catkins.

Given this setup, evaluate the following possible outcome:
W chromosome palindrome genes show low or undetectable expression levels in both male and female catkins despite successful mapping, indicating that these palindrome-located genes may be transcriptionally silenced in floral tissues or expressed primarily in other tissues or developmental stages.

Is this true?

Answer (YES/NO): NO